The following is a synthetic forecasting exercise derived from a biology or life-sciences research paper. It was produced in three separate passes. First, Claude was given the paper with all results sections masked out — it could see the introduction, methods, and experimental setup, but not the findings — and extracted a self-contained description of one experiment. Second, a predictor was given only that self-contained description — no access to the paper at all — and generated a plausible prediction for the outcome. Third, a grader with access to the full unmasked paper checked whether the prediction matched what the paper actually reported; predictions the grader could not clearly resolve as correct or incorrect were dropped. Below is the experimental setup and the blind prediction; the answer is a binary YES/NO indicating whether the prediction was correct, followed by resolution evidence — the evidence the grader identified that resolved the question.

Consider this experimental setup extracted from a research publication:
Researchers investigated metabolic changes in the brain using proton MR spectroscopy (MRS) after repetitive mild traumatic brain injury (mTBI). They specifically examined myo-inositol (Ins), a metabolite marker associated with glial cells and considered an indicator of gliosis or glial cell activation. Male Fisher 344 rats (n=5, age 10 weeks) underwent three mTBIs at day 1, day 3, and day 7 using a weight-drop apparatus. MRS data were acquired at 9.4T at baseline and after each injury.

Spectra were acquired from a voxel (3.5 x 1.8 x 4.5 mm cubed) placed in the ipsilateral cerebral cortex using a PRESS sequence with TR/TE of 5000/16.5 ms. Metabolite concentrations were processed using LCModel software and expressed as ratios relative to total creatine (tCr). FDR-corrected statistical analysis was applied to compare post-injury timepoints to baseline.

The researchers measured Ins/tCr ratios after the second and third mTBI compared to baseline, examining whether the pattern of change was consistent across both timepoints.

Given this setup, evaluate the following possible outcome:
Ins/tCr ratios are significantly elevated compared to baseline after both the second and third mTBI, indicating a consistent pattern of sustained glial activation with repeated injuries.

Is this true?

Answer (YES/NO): NO